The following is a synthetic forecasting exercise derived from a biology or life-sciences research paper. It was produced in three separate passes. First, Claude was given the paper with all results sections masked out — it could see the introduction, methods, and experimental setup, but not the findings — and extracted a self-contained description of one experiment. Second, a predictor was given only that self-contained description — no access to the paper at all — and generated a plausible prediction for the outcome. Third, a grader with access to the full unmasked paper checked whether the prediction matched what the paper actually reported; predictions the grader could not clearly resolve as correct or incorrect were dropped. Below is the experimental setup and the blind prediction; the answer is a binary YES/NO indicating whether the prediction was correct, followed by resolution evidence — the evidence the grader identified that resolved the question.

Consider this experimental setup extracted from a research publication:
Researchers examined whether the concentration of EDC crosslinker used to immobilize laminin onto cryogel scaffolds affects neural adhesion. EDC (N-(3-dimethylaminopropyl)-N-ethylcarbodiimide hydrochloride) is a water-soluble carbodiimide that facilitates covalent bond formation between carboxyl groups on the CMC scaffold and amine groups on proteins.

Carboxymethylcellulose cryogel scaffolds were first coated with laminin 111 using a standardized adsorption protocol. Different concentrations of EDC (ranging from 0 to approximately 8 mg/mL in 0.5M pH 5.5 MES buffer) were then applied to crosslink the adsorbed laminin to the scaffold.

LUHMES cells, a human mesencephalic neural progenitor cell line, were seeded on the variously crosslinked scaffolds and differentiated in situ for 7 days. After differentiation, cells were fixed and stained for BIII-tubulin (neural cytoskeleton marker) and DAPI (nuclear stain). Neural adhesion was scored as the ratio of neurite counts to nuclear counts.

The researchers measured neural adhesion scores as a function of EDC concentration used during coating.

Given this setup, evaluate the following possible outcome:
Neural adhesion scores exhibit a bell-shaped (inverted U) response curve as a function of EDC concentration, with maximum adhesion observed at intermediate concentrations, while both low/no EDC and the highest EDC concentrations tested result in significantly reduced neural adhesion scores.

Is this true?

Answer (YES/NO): YES